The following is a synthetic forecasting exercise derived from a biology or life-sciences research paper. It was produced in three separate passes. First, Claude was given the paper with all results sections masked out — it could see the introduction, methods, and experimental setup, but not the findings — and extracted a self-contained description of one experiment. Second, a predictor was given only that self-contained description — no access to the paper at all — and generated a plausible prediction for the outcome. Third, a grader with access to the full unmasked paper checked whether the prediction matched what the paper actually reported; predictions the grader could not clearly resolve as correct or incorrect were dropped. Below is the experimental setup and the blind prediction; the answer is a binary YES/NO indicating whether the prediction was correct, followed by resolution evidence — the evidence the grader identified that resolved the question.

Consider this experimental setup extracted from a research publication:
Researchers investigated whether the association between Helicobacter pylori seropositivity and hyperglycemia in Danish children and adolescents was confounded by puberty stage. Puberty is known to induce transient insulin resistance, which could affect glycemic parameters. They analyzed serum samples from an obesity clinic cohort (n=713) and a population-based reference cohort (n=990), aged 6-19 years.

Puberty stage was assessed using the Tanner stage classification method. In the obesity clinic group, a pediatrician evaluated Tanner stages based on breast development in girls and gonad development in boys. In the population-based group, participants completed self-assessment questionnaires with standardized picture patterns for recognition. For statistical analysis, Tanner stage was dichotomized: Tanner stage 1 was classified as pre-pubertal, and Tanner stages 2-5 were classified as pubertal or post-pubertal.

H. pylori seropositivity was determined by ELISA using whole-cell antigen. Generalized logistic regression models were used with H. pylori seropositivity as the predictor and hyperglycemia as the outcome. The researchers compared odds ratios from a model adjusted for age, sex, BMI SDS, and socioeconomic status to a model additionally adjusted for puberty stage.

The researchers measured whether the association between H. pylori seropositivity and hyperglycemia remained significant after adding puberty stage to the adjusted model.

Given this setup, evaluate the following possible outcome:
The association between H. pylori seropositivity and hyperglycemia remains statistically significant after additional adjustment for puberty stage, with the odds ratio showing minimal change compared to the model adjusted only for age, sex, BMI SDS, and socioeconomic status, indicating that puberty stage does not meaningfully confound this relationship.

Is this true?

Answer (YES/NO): NO